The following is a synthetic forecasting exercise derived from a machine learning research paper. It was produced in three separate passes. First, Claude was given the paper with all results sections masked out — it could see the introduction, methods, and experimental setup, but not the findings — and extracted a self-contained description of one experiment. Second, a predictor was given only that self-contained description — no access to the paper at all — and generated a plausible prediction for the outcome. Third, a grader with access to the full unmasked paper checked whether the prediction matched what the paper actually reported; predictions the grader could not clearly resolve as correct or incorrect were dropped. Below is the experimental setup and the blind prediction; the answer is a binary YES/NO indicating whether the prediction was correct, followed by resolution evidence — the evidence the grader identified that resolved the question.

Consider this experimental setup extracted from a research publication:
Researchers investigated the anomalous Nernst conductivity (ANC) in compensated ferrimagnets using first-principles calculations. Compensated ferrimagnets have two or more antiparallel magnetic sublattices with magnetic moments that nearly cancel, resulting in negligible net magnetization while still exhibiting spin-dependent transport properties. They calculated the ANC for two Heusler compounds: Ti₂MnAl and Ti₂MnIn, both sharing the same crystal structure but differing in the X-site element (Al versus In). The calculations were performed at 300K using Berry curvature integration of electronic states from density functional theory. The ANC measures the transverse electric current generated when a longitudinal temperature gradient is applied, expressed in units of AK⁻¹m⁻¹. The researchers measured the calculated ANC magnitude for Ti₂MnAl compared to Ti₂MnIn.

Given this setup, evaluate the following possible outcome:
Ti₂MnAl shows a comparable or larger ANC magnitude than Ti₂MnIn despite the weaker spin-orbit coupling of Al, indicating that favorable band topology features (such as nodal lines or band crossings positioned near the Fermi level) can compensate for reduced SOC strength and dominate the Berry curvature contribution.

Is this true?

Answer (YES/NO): YES